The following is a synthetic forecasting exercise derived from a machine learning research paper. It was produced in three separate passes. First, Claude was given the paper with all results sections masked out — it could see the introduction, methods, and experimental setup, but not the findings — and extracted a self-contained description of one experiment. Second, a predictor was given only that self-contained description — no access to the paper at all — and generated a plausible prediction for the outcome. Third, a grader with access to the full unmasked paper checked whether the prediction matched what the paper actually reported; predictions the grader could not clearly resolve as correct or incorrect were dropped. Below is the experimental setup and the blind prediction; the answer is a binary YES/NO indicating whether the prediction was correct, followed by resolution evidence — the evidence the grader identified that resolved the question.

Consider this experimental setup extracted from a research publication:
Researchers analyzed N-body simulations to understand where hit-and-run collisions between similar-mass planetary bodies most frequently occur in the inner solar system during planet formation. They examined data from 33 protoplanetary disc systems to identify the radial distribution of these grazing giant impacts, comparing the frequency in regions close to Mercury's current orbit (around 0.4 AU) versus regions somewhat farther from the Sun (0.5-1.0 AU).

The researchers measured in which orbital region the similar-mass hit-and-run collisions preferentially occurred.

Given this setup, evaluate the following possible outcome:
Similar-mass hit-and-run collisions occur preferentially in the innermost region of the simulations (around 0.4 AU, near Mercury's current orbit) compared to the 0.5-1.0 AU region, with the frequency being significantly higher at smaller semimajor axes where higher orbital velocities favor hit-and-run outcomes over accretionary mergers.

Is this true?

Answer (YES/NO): NO